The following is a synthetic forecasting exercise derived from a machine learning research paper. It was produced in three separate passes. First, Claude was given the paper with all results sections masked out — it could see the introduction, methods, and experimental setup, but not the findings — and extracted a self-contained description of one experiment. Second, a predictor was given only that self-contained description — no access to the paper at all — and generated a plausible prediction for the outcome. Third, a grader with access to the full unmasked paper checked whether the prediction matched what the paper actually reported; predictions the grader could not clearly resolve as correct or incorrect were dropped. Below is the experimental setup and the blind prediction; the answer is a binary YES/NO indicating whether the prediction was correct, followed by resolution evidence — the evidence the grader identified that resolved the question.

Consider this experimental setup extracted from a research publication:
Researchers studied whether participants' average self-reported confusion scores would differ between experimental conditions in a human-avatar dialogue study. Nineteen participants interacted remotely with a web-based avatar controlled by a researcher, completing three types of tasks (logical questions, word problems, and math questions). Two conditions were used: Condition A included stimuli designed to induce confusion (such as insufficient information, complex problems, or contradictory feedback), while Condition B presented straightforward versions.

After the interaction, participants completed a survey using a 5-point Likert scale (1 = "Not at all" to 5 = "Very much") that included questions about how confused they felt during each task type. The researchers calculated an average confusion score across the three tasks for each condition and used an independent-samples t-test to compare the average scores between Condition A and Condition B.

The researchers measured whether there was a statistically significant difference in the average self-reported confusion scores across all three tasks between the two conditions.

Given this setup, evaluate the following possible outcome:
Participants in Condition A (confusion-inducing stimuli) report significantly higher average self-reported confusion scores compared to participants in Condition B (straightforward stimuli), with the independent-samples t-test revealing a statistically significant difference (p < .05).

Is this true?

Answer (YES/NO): NO